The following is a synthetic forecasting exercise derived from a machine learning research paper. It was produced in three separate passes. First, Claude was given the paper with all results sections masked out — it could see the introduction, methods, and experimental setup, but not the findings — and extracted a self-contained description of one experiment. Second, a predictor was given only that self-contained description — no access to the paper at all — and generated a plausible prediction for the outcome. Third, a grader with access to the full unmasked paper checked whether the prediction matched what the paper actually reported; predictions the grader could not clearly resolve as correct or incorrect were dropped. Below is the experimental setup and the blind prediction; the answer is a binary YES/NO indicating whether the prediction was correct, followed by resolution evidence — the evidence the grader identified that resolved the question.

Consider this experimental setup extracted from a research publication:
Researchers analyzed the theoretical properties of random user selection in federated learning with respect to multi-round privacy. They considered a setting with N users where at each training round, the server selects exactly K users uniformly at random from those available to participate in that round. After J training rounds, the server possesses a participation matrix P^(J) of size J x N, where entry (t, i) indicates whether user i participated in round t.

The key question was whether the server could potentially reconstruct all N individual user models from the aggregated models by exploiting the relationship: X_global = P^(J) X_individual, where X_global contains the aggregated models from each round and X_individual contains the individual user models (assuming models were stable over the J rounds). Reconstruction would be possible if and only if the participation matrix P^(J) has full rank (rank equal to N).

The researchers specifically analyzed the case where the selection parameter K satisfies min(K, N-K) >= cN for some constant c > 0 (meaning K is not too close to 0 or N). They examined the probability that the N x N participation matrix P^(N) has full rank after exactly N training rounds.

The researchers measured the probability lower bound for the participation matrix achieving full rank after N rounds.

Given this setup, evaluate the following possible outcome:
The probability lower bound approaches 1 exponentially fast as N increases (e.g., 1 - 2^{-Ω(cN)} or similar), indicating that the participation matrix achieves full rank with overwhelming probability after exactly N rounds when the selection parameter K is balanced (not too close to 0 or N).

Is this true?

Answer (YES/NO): YES